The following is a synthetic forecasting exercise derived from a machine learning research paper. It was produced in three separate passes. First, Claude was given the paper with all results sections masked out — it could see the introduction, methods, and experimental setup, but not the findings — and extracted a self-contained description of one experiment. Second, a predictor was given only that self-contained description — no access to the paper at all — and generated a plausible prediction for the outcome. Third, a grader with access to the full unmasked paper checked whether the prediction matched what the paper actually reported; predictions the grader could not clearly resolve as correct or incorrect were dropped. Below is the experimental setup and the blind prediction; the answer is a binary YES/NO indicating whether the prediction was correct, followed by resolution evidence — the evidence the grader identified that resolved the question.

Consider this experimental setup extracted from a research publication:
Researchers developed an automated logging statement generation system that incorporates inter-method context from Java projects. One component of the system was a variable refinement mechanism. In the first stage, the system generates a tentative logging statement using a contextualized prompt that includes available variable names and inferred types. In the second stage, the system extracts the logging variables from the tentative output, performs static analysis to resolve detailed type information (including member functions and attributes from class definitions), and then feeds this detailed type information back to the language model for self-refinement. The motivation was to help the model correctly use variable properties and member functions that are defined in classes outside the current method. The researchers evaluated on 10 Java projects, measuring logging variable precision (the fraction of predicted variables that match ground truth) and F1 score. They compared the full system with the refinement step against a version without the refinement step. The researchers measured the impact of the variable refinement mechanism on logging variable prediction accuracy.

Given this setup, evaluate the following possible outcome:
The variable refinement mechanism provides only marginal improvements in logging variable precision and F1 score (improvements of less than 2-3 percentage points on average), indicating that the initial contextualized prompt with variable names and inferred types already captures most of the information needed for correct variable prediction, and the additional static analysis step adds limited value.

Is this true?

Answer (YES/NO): NO